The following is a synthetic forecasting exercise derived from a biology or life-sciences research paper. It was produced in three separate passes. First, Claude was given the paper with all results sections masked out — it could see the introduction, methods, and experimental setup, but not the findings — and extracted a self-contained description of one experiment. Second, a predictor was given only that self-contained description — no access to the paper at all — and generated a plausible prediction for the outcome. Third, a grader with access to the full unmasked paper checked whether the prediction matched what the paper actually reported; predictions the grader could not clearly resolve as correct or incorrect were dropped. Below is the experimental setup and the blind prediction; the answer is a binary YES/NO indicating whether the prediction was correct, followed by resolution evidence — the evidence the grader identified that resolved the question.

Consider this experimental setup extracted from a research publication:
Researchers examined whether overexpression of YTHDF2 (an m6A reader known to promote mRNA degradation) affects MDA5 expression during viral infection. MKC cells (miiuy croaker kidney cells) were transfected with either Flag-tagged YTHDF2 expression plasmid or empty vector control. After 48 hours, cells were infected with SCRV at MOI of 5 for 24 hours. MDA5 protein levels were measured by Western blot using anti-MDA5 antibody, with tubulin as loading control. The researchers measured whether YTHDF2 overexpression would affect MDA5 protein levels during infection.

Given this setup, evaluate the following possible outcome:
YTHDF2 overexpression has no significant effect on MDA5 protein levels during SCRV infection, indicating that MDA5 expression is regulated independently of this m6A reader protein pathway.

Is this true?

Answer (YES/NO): NO